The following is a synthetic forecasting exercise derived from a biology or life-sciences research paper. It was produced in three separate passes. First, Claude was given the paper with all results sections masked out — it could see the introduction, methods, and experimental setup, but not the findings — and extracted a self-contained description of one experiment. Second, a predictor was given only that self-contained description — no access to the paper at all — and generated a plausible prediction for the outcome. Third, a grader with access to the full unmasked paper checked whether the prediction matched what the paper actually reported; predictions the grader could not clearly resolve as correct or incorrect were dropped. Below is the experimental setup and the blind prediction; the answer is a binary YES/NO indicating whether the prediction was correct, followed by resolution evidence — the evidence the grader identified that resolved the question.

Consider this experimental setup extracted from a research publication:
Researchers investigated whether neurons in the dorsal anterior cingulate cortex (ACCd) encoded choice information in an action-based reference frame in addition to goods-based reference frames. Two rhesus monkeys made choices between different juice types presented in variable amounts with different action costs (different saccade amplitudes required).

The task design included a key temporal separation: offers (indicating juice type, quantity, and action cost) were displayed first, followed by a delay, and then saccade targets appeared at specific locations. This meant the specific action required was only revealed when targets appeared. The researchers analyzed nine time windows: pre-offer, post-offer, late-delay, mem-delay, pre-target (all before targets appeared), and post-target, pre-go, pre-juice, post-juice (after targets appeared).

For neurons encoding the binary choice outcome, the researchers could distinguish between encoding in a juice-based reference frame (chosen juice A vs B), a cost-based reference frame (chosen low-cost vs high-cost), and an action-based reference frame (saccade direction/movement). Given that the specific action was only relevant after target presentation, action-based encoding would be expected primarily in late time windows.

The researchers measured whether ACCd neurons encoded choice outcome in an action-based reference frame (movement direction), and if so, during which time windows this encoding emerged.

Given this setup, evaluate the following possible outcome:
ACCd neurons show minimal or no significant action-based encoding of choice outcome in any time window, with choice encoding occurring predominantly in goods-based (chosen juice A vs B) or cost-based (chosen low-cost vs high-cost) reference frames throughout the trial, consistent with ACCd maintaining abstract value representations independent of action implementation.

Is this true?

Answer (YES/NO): NO